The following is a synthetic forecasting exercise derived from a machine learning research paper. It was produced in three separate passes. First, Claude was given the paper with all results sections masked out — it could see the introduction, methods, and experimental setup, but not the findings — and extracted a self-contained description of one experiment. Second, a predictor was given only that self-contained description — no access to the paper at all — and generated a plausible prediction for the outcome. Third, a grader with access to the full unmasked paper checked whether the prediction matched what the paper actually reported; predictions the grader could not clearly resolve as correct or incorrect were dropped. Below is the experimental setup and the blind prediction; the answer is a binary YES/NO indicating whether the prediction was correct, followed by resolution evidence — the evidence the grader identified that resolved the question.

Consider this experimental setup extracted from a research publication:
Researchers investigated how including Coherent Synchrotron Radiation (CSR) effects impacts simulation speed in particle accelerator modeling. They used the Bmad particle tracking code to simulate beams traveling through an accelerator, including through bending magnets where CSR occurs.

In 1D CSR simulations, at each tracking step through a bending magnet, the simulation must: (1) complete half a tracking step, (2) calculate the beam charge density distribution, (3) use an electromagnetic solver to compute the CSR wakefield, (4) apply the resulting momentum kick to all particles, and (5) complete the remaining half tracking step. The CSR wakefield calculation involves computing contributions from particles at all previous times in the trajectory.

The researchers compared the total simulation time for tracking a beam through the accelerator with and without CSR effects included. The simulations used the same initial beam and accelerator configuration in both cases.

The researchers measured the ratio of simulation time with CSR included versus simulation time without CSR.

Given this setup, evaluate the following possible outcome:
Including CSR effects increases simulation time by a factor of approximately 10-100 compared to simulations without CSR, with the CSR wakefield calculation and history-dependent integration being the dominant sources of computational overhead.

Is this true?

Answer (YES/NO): YES